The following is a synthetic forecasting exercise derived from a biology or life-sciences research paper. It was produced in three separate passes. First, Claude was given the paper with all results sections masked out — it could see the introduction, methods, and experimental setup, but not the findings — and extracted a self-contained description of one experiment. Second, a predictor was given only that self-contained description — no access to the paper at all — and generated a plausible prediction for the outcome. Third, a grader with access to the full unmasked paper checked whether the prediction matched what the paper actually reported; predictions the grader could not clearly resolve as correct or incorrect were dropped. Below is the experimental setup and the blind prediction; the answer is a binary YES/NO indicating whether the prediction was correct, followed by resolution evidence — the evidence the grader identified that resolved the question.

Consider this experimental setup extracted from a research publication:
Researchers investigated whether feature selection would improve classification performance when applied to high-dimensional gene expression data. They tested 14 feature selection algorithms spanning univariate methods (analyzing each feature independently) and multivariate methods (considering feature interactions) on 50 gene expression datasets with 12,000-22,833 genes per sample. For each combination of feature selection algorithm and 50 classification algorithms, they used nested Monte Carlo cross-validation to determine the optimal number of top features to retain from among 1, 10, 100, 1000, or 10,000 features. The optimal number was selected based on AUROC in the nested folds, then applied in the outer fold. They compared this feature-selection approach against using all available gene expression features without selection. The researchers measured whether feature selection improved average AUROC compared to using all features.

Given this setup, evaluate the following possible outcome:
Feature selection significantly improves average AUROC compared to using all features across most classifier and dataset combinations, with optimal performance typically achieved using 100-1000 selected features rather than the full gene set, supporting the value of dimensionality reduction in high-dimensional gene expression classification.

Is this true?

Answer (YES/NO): NO